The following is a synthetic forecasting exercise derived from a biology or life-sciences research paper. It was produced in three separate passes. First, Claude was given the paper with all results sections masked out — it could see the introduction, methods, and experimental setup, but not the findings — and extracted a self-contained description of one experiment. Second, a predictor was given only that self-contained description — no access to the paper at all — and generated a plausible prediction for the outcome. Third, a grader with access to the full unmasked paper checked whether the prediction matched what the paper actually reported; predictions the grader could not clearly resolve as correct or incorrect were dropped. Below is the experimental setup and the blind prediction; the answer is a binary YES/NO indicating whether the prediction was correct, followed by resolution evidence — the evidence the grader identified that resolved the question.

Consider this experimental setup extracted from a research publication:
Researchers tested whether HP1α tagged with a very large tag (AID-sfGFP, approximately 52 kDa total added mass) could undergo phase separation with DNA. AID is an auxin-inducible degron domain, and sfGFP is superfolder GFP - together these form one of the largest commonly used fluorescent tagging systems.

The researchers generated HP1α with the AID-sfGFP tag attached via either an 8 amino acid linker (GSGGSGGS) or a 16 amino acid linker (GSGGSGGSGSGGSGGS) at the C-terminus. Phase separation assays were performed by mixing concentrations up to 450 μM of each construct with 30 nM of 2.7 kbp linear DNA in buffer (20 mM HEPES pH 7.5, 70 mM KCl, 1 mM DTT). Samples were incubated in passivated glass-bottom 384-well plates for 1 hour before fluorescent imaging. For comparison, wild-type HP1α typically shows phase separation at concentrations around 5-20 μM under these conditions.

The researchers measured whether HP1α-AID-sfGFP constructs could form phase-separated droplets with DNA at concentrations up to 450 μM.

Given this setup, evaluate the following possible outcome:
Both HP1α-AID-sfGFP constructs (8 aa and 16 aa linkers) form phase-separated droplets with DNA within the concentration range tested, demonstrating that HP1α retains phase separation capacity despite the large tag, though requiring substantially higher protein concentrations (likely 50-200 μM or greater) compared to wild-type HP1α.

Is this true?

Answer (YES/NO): NO